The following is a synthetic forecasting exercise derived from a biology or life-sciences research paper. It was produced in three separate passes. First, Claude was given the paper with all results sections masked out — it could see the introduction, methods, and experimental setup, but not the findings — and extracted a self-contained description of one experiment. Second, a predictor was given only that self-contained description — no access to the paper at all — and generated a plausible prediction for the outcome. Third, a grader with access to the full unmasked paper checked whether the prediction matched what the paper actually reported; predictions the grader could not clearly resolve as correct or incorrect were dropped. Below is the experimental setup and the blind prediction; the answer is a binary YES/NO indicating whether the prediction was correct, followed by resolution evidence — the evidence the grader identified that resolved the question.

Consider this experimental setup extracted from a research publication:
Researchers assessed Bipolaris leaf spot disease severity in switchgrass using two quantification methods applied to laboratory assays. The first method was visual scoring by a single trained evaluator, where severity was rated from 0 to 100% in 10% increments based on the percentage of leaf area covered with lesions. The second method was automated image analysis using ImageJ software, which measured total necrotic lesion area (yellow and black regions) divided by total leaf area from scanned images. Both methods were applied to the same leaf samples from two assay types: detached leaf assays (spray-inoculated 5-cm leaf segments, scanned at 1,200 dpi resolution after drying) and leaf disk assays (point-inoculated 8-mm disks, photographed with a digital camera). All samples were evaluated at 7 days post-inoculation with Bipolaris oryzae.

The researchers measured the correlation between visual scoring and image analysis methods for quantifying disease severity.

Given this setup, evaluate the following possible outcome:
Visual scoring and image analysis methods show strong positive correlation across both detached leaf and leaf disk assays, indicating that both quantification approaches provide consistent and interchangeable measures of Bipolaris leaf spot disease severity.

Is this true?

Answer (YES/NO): YES